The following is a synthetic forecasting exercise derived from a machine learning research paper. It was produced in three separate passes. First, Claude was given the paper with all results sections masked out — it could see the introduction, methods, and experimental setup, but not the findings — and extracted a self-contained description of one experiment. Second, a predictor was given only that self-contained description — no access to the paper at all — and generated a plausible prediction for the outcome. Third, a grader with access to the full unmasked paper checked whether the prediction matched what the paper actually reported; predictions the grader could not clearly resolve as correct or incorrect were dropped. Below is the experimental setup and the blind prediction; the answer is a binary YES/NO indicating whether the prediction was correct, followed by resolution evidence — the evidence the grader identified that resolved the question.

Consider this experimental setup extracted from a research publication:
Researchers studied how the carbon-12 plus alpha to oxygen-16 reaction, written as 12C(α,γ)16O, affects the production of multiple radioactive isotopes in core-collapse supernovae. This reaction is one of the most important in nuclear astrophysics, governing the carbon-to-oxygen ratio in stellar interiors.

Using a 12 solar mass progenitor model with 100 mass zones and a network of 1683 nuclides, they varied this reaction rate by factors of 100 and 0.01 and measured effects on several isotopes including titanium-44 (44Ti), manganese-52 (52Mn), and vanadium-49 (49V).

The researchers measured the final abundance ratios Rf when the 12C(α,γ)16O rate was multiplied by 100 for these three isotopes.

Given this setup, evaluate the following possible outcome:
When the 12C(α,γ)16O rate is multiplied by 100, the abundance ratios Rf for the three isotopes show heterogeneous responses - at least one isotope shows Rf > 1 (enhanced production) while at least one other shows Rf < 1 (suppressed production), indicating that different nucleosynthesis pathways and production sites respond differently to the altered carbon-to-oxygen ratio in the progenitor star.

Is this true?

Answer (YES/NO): NO